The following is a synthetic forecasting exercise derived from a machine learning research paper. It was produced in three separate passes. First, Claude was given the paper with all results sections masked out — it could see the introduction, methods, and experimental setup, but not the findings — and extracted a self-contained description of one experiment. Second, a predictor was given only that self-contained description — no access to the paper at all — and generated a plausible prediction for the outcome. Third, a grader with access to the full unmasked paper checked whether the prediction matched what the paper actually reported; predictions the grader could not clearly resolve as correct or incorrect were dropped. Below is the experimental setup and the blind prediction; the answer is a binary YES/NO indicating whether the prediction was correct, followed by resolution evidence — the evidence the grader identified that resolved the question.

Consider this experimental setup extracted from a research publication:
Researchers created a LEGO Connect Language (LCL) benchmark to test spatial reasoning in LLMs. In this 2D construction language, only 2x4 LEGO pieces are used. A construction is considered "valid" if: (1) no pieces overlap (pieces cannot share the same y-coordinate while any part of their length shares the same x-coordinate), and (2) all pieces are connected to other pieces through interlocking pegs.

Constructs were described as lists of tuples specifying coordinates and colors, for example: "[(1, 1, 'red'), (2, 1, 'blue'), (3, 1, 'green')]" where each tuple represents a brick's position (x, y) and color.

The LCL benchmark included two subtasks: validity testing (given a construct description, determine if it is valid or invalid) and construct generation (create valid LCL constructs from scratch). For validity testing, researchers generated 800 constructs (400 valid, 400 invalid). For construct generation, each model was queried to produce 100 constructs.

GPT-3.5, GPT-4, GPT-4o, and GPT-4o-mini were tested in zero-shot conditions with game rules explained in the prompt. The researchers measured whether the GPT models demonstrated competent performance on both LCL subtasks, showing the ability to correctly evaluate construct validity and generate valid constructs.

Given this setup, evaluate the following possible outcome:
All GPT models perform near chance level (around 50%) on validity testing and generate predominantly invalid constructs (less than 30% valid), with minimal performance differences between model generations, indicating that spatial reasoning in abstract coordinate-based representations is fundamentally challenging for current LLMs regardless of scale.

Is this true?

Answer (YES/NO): NO